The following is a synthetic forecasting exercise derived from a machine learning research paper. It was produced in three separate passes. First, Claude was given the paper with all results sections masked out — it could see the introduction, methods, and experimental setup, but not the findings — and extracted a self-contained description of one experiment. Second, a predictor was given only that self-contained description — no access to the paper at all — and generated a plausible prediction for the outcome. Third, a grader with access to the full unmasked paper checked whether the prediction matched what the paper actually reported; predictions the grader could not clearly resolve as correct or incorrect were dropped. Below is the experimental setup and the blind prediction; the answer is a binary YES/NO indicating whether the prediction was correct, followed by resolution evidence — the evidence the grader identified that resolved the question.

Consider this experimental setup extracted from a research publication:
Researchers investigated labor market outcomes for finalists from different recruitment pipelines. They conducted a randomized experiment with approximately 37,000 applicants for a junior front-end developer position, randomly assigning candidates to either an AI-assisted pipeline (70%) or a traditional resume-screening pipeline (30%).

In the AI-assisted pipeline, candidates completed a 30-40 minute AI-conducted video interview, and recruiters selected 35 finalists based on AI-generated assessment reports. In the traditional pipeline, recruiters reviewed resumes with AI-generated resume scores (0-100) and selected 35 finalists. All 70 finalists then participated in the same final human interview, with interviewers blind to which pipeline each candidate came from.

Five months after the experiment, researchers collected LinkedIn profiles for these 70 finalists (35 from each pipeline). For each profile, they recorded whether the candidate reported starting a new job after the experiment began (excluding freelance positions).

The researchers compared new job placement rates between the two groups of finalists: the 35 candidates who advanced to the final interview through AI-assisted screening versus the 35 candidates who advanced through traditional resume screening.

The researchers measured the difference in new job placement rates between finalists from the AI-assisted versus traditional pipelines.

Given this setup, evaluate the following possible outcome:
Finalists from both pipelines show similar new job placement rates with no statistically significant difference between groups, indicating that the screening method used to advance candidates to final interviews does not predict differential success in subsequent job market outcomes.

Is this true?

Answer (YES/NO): NO